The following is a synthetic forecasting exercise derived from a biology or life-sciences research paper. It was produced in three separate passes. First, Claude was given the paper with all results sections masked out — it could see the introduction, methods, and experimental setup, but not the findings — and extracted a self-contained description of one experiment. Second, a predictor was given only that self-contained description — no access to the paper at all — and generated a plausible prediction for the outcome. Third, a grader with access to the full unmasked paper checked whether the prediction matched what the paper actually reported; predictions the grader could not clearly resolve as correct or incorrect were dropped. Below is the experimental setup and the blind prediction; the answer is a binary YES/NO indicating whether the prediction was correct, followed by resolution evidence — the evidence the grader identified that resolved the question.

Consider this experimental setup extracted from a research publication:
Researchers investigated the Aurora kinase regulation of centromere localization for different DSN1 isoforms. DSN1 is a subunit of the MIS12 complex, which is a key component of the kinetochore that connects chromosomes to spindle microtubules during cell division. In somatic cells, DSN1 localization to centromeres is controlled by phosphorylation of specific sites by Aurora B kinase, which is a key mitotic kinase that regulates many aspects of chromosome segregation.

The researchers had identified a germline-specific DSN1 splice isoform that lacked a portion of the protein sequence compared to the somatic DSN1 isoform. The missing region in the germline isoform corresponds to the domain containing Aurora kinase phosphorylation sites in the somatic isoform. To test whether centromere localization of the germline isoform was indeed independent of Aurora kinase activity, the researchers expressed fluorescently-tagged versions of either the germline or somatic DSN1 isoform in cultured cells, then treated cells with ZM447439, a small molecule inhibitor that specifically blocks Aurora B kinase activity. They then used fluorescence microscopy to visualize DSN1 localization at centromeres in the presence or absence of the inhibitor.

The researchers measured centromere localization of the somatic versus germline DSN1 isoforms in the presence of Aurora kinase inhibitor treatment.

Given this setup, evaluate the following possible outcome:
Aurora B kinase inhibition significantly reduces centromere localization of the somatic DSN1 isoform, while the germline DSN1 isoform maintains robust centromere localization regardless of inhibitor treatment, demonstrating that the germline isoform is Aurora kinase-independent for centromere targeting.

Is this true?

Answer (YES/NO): YES